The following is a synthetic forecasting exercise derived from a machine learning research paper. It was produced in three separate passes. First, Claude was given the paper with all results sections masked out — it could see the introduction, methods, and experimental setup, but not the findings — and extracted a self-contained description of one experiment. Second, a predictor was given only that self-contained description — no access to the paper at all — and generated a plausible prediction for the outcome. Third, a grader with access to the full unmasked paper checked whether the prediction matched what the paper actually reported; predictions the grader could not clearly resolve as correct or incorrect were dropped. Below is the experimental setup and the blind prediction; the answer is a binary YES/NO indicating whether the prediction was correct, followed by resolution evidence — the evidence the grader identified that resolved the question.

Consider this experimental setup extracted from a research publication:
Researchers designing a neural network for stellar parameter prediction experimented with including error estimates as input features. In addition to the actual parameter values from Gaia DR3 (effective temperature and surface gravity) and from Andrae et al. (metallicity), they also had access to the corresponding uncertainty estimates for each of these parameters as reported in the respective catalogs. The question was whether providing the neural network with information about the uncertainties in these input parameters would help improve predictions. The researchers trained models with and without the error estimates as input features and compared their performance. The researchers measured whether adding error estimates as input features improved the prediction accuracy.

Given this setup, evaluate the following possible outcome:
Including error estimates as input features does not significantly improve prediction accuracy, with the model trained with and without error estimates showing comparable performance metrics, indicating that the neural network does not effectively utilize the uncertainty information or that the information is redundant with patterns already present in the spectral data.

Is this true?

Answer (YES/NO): NO